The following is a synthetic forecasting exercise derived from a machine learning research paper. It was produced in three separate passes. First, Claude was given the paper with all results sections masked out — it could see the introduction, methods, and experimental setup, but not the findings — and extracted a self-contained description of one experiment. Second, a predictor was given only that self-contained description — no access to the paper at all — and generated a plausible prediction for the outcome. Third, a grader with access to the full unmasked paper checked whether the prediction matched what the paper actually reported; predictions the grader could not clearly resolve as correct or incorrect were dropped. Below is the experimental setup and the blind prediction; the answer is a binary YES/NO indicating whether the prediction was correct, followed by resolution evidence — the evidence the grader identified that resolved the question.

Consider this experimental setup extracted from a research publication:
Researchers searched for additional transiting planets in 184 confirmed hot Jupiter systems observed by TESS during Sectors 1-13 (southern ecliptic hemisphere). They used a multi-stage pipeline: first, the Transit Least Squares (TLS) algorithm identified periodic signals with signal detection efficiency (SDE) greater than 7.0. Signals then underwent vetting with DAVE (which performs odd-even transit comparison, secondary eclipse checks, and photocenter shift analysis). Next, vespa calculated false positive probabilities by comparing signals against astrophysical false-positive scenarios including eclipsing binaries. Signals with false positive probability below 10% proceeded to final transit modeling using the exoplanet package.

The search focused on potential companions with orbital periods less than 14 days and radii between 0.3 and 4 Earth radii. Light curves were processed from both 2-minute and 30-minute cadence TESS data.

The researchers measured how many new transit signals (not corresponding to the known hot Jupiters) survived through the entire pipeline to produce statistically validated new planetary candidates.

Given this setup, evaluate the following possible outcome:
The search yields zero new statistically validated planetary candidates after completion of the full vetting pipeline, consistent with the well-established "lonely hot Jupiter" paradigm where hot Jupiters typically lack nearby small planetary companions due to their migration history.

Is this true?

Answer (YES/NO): YES